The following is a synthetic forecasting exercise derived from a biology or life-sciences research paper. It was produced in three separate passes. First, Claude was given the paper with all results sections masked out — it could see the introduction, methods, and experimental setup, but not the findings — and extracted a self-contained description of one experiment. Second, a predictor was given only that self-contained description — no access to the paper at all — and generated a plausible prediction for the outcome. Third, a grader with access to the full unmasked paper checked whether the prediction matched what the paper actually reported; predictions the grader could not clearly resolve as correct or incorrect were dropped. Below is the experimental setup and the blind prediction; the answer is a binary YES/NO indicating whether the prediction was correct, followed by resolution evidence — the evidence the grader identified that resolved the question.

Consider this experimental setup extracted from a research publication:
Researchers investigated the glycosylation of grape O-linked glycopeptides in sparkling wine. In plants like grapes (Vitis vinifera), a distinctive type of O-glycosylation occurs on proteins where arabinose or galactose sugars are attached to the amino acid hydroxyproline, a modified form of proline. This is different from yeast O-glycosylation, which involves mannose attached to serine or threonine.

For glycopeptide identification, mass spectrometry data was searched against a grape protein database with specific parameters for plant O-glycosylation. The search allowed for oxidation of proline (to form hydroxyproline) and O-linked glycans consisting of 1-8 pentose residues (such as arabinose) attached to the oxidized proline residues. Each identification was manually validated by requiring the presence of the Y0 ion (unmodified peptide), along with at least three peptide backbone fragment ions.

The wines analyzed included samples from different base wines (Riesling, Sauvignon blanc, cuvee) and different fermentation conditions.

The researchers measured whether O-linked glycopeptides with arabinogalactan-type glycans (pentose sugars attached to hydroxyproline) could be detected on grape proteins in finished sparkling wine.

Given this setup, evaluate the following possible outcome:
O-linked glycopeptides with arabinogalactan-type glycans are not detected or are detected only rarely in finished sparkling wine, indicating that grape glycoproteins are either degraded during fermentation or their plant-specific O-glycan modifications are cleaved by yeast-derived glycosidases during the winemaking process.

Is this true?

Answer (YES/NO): NO